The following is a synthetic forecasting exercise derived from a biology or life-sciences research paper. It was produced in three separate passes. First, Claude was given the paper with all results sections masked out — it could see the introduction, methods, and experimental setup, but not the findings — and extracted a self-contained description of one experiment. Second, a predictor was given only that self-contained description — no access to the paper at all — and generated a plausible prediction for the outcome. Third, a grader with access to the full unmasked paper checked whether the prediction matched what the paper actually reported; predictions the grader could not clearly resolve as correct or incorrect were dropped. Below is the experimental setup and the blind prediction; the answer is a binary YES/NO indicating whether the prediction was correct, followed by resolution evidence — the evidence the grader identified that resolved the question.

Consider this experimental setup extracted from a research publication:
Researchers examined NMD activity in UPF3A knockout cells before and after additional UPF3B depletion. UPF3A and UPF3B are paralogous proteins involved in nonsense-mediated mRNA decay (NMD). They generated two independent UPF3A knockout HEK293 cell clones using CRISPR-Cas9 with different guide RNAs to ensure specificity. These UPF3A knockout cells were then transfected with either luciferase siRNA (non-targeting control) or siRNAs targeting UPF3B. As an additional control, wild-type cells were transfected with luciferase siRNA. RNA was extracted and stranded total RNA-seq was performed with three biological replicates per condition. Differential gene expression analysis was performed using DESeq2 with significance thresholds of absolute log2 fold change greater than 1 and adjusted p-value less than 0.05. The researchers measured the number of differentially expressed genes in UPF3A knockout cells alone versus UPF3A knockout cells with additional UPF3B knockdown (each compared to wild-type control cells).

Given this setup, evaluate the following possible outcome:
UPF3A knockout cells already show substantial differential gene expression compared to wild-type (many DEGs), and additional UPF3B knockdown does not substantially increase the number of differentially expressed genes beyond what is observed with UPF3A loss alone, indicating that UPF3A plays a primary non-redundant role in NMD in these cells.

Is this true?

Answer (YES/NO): NO